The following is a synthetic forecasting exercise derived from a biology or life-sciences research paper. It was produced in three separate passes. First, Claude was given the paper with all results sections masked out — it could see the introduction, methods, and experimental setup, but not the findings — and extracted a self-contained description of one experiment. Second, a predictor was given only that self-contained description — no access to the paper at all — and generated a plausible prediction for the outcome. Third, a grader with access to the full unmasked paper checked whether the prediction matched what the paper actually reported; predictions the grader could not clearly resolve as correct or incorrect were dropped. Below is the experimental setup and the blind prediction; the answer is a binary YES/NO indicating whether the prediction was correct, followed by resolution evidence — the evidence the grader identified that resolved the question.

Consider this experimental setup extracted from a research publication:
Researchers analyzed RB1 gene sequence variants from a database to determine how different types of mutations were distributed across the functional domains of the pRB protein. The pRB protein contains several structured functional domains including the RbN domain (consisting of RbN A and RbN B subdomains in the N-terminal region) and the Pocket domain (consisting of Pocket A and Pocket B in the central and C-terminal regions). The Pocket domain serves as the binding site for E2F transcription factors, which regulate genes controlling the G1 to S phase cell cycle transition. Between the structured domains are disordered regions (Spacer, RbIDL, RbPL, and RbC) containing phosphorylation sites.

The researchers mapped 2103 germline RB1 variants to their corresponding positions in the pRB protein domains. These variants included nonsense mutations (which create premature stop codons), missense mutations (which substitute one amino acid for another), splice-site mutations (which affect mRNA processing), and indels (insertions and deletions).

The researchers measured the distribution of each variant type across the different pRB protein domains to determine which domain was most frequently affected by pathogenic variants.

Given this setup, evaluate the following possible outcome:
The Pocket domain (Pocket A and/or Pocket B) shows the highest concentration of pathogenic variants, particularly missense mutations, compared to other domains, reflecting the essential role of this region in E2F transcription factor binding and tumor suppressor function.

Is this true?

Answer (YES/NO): YES